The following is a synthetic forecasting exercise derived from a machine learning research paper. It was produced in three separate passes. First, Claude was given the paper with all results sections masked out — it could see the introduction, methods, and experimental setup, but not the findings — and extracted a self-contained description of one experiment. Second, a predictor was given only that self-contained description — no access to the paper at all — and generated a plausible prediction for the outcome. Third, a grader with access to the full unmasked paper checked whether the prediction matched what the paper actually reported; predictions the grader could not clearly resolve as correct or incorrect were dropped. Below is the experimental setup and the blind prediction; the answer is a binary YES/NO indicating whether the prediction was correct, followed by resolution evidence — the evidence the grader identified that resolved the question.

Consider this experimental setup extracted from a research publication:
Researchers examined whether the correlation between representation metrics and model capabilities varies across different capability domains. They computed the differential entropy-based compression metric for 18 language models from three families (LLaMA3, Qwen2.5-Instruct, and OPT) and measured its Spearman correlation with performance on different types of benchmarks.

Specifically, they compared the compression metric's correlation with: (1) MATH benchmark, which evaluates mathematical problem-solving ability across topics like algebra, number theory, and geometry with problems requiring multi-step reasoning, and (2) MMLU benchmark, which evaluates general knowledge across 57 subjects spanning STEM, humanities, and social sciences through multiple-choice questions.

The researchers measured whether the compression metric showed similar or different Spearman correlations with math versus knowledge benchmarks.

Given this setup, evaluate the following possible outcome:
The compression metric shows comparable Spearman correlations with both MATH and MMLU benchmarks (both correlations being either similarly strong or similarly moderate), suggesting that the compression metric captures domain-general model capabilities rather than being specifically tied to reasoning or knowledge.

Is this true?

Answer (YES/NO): YES